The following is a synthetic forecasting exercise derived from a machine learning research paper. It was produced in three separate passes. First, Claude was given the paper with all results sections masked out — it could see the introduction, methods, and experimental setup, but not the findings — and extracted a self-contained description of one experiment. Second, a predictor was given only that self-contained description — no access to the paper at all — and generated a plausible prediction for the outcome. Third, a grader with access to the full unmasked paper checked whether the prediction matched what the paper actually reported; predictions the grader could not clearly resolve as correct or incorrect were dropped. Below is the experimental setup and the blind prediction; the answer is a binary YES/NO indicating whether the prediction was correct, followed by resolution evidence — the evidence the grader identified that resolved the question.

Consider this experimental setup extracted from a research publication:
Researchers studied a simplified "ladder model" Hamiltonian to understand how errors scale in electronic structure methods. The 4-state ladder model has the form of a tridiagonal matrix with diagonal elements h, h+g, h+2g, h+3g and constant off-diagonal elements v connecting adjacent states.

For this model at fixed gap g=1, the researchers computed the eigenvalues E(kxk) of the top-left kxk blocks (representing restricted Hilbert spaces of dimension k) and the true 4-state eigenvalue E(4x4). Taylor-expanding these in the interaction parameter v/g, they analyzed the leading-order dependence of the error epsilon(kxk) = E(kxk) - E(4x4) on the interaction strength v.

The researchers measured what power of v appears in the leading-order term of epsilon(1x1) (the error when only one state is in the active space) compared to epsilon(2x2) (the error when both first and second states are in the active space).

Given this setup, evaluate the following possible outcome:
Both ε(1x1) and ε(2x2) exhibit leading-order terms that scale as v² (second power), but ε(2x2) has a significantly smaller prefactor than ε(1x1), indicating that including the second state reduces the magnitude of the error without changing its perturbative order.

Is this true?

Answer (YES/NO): NO